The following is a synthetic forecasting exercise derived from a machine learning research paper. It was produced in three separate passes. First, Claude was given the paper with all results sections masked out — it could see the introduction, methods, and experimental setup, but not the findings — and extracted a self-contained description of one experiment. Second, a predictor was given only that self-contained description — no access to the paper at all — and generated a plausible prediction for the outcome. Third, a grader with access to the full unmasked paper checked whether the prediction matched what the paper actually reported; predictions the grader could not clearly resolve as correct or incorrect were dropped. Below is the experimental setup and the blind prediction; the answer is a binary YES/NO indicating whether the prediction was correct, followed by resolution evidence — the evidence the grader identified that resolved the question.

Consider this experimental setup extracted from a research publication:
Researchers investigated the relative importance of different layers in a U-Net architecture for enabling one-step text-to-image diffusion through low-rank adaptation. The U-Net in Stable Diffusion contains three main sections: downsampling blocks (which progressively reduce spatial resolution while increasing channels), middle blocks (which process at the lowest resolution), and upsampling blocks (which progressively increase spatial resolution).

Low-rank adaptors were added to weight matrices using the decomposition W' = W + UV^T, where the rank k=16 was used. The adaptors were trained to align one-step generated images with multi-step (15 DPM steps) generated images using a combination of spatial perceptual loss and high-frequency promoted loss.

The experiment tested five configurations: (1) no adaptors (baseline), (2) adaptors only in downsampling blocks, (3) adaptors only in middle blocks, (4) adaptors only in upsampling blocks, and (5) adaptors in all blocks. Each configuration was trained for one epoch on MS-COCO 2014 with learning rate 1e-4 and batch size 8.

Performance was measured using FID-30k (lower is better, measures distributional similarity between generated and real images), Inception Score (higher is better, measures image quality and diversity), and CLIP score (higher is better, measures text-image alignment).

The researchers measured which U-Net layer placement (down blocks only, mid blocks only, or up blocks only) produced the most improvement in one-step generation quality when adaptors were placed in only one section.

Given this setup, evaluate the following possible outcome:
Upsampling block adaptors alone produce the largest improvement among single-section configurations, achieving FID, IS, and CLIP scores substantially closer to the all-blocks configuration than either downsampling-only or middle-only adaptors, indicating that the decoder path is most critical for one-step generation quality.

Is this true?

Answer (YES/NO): YES